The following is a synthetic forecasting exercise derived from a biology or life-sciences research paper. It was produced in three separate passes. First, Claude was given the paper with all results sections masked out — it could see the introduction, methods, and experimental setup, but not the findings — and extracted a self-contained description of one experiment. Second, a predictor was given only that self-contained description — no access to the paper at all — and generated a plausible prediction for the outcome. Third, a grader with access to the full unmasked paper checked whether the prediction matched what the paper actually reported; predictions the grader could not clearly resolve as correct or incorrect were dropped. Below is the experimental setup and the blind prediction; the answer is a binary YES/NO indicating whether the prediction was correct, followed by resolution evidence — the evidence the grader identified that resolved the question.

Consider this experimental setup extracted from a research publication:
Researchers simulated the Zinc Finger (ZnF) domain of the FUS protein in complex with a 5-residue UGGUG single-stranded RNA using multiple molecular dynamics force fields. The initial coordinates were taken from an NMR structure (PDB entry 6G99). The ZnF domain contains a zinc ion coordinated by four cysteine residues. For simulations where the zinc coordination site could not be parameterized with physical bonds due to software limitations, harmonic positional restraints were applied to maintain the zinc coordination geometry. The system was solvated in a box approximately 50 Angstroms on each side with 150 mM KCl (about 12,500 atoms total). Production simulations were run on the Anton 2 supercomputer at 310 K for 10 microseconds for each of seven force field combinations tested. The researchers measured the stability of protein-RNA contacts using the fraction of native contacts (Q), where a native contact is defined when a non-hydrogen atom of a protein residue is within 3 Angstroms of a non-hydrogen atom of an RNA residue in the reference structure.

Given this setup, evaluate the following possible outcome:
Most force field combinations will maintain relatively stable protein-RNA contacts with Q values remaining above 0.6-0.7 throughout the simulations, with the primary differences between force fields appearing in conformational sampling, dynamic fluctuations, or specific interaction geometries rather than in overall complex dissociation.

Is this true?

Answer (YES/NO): NO